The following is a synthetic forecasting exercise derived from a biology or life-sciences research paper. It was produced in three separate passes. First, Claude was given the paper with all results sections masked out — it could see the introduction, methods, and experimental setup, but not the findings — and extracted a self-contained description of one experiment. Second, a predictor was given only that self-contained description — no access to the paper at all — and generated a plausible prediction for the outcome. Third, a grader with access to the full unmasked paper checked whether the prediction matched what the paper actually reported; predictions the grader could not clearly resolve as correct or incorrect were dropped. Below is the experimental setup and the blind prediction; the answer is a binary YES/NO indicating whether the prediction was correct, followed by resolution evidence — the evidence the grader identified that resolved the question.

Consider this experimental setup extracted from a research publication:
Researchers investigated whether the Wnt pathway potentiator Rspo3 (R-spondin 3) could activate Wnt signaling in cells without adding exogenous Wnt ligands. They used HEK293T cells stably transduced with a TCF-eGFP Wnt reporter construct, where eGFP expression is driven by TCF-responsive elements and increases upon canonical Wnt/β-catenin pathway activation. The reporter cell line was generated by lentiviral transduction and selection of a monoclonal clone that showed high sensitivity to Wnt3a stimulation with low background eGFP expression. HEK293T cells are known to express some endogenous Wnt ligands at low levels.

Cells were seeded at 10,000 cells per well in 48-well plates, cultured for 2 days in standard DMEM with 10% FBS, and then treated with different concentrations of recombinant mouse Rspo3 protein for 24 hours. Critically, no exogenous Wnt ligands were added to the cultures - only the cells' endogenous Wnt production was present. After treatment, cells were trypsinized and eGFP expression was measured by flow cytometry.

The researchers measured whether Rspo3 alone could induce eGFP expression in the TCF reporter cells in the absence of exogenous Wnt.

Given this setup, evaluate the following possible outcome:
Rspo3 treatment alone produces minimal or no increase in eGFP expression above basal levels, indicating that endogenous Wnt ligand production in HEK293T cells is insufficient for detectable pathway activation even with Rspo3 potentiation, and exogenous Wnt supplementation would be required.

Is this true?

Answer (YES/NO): NO